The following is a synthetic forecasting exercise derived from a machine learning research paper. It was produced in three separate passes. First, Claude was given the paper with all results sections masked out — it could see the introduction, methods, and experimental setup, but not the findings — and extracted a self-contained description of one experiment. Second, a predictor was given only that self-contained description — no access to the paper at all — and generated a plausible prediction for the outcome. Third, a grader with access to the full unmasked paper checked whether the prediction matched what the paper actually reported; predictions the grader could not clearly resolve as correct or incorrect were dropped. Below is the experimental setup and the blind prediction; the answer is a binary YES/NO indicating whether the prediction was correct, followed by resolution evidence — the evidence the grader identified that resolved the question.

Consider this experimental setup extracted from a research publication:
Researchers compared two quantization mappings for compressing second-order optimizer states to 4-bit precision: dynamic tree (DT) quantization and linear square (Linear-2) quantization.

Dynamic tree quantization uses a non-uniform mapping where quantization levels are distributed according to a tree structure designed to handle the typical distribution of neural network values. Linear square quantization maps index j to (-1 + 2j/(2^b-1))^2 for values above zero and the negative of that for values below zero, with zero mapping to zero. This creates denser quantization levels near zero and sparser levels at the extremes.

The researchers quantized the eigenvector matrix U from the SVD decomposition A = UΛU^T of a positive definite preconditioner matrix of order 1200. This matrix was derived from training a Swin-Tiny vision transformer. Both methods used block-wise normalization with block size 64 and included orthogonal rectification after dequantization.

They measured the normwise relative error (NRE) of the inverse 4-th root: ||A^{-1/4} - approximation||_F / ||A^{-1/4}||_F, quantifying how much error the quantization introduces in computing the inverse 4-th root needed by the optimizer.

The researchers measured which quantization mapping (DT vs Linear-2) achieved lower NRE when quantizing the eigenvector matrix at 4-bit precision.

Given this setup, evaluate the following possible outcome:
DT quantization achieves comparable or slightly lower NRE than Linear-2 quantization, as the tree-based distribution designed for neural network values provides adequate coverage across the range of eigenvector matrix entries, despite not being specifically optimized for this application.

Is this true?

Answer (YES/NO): NO